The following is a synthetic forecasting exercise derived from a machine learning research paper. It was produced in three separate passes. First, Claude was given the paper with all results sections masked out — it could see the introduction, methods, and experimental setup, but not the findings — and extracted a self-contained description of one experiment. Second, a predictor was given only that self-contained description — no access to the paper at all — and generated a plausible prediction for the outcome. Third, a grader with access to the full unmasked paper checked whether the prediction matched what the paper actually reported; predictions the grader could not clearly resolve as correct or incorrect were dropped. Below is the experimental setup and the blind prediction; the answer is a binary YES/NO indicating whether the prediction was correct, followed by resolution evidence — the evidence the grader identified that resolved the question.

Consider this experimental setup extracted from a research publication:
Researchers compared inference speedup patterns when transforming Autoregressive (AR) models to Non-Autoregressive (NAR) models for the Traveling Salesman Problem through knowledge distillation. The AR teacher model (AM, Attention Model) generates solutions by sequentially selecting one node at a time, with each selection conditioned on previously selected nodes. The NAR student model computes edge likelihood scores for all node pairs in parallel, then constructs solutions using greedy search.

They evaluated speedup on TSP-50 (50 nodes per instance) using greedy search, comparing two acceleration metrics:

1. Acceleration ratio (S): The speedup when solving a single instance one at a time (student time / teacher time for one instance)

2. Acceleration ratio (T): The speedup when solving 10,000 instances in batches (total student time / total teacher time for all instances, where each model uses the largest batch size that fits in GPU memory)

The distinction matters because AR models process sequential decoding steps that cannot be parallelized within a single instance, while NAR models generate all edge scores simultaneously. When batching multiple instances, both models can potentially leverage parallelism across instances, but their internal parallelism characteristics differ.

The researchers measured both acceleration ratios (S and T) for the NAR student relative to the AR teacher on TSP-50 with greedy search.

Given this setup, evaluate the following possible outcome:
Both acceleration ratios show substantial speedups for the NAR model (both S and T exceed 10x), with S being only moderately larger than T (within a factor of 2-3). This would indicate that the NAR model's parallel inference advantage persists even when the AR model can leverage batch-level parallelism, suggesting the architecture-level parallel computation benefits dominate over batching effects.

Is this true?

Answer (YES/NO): NO